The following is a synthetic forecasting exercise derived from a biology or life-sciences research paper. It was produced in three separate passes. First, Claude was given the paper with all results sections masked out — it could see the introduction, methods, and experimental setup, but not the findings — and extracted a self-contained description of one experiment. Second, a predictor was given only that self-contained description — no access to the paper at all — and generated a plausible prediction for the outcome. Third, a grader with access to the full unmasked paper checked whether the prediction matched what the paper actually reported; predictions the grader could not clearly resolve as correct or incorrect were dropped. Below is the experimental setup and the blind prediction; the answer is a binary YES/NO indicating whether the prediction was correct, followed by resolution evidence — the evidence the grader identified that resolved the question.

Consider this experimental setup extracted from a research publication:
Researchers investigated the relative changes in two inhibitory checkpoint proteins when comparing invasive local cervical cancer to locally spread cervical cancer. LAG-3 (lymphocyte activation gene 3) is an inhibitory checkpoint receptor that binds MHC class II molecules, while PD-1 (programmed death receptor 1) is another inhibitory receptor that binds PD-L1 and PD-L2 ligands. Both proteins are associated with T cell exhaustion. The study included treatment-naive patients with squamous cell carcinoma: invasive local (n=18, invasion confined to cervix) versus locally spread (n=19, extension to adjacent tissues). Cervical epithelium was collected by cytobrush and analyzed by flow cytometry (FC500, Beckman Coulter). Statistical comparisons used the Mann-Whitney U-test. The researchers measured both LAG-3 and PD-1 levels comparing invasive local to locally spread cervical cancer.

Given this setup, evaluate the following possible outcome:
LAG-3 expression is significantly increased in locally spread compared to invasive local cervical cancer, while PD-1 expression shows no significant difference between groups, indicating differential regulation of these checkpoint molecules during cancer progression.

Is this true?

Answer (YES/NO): NO